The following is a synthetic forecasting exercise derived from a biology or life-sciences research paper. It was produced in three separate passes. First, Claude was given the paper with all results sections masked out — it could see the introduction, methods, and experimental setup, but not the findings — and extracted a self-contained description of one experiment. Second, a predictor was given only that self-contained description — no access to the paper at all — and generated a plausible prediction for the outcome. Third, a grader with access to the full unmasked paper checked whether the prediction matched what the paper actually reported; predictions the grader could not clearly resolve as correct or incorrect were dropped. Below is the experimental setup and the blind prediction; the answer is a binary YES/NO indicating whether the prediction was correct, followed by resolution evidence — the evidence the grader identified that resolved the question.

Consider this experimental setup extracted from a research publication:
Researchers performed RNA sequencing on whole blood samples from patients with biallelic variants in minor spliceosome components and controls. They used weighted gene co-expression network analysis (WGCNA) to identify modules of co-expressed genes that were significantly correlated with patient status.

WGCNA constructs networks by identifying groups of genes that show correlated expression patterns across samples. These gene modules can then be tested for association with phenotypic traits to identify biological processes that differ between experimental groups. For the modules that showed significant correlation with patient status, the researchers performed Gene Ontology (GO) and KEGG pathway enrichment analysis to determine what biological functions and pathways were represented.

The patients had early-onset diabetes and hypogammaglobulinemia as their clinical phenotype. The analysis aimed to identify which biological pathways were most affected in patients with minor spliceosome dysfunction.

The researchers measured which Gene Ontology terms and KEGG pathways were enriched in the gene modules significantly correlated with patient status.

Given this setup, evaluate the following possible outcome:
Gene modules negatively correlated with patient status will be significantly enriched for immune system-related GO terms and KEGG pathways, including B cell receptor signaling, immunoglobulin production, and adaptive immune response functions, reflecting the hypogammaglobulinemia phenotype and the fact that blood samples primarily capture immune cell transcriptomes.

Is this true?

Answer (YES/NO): NO